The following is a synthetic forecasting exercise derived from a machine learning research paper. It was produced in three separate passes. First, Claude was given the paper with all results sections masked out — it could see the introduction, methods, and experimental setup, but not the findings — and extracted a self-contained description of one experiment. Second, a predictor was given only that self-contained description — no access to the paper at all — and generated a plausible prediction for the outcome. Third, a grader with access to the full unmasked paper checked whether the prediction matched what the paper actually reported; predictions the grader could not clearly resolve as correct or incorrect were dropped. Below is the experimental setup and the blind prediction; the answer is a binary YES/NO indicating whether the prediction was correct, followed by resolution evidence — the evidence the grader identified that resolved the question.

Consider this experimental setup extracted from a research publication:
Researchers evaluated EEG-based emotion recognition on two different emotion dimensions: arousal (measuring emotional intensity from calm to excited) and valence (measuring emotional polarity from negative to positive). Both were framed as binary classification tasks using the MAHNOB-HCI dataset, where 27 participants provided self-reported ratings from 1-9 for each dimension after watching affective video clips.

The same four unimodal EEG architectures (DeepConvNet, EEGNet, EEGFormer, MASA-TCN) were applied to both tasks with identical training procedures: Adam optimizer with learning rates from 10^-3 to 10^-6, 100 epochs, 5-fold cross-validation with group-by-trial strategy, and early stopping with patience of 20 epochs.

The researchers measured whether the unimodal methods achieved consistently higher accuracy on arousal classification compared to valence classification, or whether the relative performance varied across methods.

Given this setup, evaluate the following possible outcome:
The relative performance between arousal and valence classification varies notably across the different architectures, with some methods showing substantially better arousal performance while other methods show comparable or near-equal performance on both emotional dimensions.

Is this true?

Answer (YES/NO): NO